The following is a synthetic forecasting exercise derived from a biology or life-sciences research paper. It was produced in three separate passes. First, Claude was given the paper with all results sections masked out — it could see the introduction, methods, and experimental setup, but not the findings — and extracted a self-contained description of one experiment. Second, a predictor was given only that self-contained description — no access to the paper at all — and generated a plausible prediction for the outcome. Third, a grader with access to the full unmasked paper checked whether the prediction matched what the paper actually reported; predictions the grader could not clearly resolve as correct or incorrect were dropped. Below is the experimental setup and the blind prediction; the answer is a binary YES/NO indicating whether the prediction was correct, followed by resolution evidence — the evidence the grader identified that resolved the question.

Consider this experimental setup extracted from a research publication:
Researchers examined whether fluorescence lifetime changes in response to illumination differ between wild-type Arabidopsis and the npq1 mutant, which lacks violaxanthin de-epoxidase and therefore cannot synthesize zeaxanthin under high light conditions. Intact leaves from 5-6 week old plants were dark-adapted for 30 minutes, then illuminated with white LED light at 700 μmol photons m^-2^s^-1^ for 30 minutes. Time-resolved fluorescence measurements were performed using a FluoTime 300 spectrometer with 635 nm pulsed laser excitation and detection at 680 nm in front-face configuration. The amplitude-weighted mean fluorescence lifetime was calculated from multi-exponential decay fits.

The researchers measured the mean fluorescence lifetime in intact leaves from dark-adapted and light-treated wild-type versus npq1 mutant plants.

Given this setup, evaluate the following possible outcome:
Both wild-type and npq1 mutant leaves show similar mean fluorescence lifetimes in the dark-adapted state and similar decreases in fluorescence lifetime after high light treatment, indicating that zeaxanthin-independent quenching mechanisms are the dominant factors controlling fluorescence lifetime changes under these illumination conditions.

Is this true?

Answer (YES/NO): NO